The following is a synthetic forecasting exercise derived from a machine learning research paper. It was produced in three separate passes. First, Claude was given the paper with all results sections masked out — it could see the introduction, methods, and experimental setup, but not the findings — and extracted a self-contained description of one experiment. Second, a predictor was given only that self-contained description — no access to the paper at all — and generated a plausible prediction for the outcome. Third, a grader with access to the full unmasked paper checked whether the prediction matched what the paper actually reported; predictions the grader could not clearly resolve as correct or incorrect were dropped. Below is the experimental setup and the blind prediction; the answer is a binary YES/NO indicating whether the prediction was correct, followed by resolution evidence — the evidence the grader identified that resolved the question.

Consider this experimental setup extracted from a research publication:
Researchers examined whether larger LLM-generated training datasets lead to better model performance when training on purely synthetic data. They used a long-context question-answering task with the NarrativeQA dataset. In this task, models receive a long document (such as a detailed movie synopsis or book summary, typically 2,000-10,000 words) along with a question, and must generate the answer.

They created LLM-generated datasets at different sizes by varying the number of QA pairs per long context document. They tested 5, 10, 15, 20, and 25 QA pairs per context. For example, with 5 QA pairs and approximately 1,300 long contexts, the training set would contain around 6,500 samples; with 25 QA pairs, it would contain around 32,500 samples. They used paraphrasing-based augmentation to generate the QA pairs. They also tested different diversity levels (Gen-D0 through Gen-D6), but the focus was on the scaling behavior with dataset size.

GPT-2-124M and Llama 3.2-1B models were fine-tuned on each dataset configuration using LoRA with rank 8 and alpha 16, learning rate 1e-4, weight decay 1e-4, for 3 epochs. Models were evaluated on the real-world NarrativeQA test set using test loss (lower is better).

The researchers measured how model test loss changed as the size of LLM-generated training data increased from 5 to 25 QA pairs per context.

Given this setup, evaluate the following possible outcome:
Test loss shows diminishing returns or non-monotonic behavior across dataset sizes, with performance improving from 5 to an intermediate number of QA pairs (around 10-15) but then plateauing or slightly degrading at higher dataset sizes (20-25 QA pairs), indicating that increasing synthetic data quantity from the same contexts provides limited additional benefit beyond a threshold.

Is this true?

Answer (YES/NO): NO